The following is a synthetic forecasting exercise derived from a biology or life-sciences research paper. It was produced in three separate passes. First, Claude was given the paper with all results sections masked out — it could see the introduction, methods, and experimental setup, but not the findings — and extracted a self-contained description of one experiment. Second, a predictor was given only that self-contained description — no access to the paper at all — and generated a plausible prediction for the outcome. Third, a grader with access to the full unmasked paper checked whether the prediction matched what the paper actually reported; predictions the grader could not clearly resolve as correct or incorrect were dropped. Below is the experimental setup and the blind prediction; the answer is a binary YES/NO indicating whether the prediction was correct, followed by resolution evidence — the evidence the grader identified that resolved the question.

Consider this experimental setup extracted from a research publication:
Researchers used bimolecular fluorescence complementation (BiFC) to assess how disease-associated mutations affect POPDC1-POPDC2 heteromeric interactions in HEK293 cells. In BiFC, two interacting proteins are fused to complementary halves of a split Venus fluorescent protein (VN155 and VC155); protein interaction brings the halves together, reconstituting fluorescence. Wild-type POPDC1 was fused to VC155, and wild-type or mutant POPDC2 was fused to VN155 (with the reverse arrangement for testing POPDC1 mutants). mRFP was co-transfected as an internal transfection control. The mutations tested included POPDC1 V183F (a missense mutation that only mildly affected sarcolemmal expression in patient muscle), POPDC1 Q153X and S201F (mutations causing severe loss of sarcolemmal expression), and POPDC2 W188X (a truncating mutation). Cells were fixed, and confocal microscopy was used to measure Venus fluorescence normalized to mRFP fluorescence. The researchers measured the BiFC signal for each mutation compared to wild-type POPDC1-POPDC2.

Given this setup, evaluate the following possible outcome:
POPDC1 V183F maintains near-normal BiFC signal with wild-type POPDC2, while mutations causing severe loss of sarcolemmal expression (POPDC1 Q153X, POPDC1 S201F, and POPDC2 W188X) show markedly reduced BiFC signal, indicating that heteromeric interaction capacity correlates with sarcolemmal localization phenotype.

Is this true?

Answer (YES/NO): YES